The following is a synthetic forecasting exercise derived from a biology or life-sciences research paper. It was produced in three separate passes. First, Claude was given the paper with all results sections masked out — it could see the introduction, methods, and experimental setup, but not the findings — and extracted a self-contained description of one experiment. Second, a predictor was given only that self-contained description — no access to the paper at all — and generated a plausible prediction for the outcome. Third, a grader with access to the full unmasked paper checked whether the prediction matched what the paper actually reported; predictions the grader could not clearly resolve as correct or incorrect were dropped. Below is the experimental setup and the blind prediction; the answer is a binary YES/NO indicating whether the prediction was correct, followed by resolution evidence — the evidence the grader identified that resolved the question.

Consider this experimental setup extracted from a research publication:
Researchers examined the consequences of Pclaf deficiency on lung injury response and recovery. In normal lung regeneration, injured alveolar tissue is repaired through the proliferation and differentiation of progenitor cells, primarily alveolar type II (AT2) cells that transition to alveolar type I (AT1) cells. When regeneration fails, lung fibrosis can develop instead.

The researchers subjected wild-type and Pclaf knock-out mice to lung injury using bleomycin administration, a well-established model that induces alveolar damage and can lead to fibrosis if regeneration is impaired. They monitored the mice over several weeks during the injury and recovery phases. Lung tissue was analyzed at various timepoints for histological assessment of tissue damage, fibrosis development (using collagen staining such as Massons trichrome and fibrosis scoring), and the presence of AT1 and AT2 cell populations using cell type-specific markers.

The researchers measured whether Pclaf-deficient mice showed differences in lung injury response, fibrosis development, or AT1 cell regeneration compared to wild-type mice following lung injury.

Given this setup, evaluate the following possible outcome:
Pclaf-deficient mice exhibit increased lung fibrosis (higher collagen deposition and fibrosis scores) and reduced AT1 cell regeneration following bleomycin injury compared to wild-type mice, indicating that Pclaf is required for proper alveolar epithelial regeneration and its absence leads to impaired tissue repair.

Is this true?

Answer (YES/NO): YES